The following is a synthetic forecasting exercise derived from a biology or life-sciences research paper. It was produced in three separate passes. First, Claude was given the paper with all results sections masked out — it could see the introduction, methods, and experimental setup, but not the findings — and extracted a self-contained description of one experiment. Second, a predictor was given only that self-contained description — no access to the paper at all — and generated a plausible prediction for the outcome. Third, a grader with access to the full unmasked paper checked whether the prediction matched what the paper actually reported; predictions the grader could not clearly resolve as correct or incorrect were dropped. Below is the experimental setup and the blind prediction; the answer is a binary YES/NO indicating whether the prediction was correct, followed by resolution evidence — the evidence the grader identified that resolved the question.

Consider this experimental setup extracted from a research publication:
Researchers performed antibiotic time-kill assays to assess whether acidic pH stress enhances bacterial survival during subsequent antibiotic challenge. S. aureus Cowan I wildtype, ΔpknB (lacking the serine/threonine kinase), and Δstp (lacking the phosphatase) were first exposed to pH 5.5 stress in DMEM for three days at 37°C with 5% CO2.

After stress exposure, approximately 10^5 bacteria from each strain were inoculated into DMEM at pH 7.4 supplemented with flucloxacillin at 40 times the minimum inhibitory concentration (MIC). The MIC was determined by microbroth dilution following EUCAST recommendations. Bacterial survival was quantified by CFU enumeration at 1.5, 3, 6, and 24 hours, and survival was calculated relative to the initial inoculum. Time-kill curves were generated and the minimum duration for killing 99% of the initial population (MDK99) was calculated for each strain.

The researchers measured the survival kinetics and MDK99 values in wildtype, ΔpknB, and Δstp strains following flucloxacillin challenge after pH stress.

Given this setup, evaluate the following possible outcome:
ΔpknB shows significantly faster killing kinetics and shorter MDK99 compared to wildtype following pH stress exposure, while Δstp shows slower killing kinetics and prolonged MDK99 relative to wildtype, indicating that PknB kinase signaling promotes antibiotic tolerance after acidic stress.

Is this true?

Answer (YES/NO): NO